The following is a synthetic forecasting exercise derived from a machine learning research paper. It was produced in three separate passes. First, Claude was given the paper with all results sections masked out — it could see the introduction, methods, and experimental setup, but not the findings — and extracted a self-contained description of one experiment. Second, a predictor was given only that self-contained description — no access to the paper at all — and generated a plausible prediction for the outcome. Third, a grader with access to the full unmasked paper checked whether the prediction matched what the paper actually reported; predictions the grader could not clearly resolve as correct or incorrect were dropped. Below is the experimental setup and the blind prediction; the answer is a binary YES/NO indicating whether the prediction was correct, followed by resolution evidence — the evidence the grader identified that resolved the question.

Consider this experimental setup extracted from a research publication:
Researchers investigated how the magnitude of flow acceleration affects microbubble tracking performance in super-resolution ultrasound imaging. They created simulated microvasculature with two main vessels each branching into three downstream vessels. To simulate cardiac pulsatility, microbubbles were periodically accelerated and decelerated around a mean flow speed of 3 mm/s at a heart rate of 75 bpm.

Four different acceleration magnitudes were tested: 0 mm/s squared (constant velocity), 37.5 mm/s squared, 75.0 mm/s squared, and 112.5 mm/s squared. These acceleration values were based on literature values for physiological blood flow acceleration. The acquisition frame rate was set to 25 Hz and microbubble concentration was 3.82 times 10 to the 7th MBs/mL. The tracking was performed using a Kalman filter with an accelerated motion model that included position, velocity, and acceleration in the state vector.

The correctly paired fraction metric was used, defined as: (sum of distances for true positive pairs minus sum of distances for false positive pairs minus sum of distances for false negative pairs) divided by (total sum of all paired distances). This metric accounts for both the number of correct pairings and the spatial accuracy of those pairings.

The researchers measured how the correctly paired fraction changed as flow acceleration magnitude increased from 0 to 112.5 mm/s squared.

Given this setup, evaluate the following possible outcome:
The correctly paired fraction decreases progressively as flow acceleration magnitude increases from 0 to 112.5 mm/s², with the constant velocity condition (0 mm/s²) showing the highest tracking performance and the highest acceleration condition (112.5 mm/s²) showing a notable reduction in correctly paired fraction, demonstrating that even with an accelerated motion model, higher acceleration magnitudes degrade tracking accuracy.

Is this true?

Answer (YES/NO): YES